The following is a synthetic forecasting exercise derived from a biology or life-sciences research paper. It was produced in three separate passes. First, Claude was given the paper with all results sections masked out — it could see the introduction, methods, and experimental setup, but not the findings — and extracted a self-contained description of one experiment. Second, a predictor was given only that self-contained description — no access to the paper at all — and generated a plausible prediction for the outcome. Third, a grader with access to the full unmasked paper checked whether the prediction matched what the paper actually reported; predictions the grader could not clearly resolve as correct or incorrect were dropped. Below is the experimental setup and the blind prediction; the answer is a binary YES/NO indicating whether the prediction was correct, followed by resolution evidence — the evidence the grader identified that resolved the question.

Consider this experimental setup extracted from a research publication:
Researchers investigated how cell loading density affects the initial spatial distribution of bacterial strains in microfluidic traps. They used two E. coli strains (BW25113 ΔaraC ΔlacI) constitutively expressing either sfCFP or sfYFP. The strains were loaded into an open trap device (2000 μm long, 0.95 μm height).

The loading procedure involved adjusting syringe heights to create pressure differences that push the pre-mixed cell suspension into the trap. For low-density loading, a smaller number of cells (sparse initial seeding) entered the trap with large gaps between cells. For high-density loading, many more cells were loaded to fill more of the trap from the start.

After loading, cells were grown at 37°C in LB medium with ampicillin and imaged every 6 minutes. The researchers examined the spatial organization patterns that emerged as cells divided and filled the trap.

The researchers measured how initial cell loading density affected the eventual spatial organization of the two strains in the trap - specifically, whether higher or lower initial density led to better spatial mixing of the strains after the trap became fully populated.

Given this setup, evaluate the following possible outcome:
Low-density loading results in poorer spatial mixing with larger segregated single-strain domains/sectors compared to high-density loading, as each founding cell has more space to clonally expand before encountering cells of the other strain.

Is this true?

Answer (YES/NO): YES